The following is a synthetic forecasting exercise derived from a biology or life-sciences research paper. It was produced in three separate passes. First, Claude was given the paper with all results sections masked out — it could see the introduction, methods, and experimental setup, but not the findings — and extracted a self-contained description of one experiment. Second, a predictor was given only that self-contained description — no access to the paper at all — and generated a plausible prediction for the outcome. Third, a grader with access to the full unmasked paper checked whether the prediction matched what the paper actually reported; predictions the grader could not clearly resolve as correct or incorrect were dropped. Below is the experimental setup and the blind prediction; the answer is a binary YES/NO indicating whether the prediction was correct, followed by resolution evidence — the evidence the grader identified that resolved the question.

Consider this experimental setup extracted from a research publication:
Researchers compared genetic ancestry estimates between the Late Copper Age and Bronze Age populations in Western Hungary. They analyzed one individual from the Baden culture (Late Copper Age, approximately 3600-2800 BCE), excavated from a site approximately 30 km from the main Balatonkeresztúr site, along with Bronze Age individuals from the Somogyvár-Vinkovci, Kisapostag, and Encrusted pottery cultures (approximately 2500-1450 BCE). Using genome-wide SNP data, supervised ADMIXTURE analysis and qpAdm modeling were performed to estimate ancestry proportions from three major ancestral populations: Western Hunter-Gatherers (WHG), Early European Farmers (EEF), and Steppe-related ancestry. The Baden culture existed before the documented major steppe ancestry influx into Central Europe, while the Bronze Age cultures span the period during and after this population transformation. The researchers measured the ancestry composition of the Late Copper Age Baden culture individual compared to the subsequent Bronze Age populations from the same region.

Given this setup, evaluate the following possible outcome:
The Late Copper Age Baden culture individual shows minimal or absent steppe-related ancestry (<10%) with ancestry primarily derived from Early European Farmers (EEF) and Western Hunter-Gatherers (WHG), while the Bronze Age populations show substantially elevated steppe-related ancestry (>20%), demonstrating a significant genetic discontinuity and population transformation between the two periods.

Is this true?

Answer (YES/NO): NO